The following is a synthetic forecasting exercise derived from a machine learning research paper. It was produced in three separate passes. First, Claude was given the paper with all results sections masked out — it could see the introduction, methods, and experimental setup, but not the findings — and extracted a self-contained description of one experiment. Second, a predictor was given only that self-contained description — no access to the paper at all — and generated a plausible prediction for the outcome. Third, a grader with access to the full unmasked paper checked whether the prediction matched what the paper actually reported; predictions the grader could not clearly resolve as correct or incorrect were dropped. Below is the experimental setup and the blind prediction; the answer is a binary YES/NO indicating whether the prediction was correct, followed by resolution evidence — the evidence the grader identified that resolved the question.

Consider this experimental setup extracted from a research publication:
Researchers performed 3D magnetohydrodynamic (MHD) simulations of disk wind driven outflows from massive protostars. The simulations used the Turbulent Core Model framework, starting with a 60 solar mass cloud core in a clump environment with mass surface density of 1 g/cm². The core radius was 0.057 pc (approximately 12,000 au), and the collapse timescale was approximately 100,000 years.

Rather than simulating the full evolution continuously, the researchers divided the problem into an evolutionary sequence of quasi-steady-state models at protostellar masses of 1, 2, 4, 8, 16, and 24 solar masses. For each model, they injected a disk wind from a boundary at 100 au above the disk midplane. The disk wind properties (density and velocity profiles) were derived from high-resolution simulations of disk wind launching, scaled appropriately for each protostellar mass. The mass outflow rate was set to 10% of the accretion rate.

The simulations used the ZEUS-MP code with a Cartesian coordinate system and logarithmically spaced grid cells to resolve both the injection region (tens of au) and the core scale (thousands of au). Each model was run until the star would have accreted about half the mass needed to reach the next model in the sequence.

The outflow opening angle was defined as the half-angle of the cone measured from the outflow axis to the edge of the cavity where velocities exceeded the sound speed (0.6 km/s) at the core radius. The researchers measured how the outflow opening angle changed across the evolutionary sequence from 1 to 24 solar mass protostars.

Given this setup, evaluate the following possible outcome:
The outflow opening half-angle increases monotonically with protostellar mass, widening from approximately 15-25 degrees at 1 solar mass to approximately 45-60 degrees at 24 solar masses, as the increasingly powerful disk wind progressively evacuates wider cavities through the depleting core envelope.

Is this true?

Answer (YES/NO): NO